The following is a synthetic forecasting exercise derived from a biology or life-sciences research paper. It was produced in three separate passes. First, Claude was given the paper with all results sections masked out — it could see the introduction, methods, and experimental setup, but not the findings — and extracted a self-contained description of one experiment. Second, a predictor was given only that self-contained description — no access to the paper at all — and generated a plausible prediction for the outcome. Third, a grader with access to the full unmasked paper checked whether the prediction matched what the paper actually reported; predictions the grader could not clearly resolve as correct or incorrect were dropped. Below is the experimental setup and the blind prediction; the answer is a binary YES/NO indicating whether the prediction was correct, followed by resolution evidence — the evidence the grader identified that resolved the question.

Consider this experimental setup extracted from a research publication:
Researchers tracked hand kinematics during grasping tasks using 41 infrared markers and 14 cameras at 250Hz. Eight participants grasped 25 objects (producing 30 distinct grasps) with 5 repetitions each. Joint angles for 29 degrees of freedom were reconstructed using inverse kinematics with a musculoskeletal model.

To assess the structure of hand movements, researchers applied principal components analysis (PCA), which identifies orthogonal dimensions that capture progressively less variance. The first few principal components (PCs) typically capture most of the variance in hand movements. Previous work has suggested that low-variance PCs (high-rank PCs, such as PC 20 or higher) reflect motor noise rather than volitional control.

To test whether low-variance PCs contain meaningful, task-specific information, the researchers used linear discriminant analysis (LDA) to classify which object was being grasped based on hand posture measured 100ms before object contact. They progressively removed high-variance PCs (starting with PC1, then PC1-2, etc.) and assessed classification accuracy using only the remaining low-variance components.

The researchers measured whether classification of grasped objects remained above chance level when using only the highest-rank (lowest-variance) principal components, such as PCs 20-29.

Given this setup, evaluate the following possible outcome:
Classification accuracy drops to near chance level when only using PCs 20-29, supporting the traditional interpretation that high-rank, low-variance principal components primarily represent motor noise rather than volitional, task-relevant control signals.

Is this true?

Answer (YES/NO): NO